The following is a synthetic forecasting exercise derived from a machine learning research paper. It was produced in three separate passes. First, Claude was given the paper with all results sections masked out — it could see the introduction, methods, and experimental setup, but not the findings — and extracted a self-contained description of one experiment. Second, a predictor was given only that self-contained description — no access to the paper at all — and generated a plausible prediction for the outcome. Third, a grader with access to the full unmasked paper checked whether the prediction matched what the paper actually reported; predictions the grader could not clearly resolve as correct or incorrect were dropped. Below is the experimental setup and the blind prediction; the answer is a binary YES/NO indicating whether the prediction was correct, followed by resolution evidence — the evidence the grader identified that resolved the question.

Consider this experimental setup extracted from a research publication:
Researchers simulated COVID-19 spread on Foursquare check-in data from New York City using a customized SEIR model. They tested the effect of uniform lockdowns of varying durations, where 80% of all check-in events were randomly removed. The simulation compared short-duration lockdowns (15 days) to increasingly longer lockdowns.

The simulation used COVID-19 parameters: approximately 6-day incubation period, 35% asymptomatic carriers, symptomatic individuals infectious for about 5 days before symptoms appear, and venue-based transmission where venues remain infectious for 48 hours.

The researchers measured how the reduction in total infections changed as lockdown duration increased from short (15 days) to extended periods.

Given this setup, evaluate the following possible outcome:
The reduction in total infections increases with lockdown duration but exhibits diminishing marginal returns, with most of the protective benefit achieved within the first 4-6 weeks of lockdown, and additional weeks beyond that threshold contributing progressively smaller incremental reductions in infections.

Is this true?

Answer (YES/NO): NO